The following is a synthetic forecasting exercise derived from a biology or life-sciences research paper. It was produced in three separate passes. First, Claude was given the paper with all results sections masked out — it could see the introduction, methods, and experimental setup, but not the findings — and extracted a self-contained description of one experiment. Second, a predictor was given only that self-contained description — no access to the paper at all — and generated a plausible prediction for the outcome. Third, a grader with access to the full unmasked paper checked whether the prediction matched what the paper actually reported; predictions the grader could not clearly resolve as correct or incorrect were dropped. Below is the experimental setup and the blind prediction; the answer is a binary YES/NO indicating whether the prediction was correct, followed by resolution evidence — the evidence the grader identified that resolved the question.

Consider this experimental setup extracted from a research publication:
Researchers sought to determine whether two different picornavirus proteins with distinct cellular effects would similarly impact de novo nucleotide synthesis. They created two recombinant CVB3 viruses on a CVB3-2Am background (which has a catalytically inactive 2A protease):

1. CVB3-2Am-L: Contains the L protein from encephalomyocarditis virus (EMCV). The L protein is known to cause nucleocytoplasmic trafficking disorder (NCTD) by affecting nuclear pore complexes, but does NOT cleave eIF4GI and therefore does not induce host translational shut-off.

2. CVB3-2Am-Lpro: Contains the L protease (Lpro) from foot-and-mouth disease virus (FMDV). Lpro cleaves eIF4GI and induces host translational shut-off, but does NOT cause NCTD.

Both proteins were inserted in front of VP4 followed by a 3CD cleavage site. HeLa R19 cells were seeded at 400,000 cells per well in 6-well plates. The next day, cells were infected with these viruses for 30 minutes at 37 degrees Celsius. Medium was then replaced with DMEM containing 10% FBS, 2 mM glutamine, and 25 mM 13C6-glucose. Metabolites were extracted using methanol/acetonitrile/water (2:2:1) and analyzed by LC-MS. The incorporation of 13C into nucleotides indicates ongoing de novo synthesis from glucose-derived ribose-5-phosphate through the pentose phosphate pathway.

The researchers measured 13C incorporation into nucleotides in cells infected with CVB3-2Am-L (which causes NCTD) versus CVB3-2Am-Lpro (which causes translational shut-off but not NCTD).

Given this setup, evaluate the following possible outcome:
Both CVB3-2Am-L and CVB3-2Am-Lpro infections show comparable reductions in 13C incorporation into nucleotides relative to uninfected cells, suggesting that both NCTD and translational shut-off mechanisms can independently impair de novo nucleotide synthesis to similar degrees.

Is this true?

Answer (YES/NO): NO